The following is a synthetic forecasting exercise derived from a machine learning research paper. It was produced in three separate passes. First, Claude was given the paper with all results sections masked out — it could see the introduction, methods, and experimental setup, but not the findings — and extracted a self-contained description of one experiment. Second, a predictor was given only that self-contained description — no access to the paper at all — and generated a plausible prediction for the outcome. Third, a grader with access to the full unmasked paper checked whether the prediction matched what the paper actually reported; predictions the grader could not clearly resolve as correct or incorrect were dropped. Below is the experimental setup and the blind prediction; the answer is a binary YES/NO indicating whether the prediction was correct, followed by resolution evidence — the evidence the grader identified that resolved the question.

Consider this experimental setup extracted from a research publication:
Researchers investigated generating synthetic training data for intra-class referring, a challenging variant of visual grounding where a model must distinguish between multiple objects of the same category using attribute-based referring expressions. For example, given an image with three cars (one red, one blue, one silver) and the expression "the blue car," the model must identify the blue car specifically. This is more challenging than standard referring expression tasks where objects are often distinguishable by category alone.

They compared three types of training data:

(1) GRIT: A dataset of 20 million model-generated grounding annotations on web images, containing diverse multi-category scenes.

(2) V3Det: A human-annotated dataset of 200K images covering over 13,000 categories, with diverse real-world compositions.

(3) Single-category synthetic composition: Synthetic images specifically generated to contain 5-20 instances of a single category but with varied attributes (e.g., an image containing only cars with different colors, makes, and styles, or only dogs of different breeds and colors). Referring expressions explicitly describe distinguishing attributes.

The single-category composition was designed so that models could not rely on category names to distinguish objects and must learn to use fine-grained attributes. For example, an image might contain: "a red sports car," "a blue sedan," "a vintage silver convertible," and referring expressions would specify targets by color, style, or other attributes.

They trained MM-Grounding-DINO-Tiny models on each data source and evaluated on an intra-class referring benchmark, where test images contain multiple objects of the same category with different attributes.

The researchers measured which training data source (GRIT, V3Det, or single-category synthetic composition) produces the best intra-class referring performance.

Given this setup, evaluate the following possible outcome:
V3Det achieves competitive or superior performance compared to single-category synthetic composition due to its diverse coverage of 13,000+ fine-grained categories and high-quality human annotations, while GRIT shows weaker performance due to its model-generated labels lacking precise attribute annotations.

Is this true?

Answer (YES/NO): NO